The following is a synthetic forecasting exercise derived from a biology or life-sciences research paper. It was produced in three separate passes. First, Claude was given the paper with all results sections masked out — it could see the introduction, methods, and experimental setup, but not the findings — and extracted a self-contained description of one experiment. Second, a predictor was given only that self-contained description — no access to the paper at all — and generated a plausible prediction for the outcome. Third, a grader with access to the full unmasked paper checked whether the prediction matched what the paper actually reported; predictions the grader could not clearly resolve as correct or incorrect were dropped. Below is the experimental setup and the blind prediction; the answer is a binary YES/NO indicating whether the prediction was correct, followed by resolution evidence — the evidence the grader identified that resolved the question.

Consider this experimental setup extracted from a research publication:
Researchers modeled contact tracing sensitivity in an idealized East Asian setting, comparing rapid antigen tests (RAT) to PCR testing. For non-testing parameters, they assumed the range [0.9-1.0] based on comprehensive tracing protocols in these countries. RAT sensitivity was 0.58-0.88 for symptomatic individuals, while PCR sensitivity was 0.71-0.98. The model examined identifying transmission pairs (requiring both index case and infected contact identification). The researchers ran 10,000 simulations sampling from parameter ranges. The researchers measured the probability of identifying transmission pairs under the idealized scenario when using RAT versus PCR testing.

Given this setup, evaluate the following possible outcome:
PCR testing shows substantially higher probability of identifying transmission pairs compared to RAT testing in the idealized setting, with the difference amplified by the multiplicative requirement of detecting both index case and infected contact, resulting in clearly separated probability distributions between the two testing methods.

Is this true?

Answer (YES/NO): YES